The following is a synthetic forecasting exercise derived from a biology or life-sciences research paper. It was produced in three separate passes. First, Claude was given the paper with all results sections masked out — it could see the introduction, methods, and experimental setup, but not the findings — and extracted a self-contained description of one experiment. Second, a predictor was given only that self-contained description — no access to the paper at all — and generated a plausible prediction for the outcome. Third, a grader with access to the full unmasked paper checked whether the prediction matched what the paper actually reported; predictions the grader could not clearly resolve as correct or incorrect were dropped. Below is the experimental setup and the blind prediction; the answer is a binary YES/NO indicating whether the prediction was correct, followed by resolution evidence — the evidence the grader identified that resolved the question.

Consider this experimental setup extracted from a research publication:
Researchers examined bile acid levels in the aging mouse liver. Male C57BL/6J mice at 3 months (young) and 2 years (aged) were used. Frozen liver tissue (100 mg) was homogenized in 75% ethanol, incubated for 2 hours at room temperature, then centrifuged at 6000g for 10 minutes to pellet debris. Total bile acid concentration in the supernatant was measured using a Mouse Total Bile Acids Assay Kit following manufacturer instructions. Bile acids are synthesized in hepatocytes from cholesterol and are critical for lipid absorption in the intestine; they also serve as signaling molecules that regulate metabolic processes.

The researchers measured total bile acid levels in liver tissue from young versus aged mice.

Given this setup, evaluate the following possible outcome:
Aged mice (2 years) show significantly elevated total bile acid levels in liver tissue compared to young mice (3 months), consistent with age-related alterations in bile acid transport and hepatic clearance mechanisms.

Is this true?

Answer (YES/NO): NO